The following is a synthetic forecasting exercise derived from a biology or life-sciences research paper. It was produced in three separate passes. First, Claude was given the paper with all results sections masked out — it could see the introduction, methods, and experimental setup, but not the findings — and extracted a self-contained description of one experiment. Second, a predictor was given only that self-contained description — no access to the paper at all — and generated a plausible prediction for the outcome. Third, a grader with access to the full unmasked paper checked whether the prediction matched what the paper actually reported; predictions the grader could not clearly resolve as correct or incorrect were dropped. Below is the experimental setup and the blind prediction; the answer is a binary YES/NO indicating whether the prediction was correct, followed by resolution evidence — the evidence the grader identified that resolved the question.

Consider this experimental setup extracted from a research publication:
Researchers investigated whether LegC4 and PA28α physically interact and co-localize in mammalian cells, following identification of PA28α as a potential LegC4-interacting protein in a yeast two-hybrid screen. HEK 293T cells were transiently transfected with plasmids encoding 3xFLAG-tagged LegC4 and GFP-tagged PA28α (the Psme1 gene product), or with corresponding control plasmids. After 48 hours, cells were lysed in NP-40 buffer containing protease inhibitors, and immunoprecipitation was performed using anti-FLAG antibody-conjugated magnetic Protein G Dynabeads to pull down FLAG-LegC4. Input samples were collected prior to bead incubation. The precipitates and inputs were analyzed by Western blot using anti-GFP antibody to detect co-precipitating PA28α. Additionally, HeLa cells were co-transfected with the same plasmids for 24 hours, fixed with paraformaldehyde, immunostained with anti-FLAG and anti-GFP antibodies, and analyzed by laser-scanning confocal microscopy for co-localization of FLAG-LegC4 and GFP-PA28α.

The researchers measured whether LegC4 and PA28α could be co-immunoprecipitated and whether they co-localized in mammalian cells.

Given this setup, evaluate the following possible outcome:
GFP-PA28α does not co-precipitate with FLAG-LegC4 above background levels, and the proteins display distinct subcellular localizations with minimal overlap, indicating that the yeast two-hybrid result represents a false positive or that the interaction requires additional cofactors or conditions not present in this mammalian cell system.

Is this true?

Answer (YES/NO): NO